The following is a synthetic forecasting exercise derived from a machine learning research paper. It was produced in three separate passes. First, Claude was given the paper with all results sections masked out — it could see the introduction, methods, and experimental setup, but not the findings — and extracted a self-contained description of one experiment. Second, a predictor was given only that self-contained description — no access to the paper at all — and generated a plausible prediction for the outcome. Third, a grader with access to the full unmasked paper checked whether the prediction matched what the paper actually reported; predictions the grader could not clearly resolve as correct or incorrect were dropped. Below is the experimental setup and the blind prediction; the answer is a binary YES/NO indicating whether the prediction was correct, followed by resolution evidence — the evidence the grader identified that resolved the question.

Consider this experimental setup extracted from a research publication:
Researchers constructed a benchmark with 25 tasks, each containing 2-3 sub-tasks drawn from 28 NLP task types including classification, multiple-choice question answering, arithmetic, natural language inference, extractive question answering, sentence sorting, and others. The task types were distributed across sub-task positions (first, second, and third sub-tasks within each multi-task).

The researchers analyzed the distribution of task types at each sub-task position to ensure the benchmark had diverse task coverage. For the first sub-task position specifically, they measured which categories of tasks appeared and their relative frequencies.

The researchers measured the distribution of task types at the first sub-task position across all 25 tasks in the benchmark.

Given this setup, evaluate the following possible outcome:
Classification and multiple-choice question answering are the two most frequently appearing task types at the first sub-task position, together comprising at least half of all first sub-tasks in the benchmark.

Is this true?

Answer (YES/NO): NO